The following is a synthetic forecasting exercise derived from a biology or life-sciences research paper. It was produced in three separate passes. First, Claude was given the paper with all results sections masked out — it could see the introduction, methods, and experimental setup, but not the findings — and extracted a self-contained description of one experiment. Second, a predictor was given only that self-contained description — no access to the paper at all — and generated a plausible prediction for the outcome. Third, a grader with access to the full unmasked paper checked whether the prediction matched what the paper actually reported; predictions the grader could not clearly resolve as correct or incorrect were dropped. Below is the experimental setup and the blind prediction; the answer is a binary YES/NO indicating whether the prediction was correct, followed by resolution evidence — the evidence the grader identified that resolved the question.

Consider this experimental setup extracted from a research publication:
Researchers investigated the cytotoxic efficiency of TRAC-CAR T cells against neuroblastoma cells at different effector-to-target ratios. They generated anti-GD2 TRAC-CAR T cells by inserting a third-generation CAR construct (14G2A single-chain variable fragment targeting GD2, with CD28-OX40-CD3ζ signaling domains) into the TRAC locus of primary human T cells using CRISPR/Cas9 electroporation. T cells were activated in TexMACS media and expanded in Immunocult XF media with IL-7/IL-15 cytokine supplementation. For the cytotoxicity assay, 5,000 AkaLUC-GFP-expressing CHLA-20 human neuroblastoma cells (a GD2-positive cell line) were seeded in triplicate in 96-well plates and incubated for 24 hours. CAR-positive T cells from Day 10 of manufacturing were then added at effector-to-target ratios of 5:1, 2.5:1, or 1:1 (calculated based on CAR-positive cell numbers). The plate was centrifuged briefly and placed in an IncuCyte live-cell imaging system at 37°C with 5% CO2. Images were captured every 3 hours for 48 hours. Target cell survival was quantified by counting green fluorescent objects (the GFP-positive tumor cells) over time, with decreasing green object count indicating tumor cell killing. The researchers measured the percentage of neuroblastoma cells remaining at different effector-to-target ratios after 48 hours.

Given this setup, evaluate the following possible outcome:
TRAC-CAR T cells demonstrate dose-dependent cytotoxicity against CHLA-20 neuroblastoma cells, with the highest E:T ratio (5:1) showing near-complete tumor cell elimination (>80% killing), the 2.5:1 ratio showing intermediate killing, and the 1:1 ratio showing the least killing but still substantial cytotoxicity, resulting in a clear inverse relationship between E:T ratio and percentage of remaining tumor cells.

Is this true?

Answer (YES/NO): NO